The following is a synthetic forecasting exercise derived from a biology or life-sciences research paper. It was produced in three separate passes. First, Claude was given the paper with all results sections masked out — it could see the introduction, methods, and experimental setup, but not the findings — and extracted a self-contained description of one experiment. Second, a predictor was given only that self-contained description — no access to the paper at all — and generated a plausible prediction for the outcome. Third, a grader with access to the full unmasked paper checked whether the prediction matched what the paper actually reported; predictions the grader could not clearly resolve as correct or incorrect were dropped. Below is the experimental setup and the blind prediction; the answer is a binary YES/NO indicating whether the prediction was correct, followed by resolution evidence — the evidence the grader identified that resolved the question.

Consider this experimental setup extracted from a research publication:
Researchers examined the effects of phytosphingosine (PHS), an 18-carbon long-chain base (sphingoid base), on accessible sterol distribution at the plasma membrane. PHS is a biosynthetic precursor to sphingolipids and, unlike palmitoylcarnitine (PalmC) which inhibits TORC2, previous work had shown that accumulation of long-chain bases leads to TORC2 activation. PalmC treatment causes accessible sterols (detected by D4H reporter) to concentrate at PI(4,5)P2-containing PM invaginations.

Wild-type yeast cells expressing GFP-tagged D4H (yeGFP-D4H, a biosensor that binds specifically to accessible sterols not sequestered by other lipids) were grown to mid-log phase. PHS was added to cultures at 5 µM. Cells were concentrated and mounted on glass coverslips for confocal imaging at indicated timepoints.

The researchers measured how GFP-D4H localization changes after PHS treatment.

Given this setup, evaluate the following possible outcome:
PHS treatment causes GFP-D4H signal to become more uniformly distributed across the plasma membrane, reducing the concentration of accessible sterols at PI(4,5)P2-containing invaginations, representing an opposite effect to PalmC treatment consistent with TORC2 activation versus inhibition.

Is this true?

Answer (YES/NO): NO